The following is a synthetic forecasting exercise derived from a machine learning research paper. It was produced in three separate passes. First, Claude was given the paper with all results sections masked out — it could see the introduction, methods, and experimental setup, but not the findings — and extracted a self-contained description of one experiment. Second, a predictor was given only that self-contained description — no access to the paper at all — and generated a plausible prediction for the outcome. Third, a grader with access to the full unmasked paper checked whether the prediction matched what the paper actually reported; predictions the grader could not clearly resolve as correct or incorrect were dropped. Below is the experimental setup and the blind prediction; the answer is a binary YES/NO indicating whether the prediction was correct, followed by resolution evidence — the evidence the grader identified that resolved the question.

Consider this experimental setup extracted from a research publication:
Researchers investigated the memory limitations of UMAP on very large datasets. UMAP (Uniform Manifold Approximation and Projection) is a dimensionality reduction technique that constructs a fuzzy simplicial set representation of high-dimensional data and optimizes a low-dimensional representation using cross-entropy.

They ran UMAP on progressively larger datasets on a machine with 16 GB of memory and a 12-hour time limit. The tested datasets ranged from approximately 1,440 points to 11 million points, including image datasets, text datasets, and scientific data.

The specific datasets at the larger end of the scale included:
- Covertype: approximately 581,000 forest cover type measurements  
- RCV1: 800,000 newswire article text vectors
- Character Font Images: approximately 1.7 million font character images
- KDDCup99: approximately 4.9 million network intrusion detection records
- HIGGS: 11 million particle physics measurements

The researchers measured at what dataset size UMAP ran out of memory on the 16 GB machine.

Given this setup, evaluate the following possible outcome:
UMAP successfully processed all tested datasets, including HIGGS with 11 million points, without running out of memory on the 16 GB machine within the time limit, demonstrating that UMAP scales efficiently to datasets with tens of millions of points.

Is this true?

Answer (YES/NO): NO